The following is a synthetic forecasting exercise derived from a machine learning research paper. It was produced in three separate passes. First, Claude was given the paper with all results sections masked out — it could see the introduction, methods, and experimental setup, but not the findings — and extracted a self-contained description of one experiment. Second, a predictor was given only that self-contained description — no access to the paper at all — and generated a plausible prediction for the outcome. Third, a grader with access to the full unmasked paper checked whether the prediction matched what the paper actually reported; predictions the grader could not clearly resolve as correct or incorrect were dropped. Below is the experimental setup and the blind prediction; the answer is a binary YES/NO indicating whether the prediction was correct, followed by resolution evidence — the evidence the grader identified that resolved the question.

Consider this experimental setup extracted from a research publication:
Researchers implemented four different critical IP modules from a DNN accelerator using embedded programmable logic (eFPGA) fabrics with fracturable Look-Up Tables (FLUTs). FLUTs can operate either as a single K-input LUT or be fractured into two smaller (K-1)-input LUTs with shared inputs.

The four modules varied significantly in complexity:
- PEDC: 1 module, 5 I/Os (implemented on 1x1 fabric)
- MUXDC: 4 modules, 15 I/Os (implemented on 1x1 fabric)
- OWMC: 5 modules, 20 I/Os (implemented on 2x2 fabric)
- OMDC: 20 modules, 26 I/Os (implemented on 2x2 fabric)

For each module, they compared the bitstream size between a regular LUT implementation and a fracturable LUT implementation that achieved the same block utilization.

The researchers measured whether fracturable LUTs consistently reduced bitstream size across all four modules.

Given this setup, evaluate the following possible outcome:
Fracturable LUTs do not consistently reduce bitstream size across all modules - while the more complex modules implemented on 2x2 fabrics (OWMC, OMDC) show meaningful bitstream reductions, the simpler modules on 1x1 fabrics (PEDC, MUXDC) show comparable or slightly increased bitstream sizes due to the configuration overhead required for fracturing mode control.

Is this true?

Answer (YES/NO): NO